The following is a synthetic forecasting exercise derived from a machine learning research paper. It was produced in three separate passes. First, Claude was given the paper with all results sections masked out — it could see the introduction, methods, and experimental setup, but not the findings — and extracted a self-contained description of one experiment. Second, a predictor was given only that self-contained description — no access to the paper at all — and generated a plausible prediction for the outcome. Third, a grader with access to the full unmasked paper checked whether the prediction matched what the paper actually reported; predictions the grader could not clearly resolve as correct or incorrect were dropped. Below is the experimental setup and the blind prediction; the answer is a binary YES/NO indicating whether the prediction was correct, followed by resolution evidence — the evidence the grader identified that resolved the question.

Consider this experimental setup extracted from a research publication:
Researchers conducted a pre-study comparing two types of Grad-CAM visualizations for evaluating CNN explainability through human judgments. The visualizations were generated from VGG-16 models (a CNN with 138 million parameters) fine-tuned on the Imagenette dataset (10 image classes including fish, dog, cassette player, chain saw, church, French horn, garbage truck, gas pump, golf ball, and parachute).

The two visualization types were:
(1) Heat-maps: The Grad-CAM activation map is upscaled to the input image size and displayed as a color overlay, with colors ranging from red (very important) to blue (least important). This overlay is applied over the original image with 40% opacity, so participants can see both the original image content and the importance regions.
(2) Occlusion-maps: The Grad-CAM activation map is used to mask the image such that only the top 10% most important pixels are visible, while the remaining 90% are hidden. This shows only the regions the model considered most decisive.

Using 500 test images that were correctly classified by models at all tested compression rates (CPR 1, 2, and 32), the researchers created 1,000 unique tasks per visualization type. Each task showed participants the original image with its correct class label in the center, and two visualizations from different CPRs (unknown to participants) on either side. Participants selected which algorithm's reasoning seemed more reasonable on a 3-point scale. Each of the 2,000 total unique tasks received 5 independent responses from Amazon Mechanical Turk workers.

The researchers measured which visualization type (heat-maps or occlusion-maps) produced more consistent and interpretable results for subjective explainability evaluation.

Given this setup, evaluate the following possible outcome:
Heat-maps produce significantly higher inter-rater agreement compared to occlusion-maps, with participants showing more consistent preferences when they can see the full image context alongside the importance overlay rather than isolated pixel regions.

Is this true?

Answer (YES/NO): NO